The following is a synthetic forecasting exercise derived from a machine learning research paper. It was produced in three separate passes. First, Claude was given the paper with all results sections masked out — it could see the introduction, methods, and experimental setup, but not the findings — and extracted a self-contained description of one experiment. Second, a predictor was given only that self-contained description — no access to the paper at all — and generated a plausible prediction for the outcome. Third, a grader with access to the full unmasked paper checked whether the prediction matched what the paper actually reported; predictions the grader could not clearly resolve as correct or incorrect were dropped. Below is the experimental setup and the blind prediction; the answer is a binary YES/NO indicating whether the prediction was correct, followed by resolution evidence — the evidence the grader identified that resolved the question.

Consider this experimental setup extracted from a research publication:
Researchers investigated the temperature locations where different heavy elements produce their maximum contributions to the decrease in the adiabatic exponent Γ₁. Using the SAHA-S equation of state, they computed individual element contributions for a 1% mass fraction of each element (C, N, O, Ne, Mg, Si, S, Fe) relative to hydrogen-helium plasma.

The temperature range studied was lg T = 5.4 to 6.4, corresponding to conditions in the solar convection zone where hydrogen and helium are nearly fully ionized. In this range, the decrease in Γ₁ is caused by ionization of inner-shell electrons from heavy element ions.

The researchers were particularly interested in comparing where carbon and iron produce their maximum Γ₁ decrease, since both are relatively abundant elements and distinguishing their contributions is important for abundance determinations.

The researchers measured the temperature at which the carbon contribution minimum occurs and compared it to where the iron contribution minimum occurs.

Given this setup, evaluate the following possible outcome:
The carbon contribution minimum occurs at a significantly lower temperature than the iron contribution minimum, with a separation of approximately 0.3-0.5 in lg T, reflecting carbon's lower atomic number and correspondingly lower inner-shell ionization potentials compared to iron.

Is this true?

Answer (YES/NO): NO